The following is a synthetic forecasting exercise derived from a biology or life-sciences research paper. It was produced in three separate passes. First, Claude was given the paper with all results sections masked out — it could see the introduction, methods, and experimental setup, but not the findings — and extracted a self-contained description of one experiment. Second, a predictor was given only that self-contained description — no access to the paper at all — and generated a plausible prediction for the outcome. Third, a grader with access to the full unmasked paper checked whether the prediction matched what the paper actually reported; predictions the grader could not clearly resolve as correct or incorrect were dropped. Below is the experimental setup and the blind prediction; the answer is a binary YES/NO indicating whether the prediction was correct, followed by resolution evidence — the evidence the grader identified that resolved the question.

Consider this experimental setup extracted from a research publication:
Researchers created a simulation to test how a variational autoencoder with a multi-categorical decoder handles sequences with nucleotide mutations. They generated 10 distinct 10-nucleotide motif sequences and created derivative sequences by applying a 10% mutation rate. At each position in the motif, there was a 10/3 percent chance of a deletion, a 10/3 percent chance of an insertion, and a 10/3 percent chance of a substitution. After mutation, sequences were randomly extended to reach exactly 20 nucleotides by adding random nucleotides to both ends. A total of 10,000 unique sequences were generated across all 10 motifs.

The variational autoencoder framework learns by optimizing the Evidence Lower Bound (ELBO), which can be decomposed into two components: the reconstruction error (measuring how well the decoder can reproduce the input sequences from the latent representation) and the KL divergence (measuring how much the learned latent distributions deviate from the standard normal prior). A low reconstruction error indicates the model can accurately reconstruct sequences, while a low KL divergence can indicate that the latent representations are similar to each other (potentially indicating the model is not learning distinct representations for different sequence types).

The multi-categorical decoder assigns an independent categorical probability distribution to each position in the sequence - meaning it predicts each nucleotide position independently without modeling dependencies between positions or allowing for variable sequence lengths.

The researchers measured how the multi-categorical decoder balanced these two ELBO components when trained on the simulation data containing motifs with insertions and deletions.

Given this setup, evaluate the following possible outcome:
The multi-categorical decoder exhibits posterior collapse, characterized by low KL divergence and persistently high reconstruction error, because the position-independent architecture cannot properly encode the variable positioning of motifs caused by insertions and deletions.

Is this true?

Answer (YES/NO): NO